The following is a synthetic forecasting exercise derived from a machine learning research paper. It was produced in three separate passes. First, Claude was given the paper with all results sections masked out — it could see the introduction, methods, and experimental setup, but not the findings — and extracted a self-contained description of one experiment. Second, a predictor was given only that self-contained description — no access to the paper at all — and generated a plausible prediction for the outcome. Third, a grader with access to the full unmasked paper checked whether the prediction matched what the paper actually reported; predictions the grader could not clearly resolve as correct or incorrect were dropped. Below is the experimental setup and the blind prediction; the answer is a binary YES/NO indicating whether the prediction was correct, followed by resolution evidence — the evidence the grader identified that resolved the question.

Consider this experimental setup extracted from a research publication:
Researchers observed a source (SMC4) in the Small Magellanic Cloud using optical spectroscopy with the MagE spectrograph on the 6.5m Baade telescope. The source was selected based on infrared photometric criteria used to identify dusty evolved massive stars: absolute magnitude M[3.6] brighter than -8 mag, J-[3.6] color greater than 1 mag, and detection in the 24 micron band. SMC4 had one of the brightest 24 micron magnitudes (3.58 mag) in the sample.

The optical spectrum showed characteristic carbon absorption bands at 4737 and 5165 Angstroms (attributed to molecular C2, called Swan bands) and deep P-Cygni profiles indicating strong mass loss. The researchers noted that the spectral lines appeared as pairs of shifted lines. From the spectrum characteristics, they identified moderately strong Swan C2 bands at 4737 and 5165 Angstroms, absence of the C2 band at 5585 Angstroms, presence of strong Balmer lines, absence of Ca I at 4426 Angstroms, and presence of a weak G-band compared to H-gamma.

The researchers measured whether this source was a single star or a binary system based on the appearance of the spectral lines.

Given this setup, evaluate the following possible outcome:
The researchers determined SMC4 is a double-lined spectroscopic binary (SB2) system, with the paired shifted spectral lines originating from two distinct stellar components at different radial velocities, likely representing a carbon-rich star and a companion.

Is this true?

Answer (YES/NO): YES